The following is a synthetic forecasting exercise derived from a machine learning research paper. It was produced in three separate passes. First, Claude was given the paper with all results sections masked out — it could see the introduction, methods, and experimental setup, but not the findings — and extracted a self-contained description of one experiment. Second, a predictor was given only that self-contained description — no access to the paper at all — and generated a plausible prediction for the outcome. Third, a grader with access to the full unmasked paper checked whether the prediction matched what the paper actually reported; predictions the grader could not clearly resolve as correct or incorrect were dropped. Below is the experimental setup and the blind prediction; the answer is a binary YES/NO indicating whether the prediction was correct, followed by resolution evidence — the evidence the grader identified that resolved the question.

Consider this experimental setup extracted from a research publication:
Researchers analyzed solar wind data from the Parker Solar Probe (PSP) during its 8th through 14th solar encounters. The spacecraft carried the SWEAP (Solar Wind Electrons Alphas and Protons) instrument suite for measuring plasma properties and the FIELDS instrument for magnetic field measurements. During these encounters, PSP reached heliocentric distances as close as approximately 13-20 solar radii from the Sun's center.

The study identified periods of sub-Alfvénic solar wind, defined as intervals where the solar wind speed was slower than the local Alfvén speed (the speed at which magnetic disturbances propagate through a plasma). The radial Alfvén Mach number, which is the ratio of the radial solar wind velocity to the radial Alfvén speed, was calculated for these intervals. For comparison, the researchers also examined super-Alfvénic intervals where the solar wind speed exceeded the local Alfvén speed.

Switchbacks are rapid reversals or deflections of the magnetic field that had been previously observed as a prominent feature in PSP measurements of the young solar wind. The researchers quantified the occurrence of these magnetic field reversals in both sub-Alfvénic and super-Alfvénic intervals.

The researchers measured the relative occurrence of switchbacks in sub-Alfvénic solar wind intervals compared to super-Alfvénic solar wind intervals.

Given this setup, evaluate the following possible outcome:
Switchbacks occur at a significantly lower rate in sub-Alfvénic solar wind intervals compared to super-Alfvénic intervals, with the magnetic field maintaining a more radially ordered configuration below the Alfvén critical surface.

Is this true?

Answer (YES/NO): YES